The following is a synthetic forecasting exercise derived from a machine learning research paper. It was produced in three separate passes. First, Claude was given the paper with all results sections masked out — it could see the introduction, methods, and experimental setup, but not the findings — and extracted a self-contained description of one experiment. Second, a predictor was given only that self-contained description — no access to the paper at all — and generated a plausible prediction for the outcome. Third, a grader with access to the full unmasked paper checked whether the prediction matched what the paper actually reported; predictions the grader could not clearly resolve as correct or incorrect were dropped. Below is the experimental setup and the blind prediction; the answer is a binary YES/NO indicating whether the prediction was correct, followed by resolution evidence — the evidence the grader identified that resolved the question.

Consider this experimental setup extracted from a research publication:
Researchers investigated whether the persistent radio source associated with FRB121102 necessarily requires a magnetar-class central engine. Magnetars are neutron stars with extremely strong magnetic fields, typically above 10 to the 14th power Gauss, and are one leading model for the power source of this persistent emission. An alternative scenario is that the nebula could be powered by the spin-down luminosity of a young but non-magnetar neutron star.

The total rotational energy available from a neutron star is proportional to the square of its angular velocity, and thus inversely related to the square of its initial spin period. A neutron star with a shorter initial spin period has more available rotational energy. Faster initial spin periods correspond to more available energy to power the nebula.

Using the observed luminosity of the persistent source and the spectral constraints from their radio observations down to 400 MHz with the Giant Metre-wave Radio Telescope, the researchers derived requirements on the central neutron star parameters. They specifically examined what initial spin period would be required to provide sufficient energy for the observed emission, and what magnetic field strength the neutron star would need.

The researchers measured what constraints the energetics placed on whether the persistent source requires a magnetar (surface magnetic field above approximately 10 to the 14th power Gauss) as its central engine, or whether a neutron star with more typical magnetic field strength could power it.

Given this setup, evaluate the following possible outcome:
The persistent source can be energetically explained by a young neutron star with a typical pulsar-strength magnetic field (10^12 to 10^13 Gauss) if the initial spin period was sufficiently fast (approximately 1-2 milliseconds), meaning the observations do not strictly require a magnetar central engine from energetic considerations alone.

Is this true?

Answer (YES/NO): NO